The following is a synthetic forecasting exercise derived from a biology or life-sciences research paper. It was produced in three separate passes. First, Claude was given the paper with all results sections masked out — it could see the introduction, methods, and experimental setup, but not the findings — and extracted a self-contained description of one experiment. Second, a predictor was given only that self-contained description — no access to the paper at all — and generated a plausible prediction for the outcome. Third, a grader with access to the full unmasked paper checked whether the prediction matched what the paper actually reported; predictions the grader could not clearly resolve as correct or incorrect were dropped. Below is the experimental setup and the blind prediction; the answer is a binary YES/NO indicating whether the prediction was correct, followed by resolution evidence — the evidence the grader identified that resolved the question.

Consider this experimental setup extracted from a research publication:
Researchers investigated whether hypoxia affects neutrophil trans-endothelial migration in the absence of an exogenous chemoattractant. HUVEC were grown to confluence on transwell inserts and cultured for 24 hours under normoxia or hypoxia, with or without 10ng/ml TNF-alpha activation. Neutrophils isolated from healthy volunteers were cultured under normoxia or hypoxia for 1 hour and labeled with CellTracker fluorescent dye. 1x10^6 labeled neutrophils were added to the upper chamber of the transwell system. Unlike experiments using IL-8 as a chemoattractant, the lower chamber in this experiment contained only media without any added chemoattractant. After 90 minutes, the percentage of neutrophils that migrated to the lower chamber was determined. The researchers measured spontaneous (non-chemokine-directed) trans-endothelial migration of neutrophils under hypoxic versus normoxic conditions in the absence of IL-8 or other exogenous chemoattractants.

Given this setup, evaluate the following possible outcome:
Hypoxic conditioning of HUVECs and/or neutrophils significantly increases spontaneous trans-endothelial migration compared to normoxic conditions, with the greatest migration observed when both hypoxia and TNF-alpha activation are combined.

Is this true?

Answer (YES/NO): NO